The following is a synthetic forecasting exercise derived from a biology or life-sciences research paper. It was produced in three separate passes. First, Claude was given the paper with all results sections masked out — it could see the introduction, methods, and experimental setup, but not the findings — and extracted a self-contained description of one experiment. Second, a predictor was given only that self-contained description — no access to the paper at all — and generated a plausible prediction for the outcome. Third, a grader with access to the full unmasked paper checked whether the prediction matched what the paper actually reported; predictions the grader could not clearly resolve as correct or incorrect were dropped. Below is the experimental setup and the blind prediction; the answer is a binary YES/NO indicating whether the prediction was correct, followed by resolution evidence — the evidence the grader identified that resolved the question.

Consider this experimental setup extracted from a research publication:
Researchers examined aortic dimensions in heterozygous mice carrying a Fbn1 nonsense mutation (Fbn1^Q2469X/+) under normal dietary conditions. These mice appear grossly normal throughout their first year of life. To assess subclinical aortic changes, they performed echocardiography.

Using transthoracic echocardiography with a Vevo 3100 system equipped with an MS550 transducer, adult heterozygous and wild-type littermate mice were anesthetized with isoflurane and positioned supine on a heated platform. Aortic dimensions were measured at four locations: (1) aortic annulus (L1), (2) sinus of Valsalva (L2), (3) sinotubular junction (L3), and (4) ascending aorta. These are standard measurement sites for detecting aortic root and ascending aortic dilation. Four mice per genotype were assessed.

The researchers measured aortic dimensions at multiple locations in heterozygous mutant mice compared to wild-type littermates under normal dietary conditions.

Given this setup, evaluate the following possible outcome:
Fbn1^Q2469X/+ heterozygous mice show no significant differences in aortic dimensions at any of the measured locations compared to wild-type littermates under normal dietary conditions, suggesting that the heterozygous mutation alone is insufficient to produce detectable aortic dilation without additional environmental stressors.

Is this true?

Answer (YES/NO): YES